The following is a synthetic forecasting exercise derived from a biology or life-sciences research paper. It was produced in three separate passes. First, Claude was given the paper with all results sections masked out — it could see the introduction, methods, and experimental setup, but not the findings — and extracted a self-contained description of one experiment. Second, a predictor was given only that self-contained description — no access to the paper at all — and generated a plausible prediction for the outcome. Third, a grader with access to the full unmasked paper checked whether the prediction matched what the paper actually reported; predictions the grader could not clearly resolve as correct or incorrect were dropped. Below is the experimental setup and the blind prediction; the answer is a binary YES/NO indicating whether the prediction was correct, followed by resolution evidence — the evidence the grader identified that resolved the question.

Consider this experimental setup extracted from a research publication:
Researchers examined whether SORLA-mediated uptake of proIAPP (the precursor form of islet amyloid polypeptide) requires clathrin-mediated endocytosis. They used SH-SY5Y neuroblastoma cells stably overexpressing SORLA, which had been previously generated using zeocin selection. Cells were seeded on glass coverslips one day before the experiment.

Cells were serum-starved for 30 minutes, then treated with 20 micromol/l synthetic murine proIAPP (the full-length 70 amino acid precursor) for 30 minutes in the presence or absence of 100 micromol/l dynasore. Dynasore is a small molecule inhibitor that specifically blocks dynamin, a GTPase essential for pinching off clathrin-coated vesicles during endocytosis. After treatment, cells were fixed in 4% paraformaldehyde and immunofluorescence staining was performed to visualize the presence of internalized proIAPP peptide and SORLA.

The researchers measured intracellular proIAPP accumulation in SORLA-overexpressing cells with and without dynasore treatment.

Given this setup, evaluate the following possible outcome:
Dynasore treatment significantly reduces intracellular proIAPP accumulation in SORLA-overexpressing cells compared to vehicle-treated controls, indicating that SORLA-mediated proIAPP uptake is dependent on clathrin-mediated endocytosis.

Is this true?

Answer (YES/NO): YES